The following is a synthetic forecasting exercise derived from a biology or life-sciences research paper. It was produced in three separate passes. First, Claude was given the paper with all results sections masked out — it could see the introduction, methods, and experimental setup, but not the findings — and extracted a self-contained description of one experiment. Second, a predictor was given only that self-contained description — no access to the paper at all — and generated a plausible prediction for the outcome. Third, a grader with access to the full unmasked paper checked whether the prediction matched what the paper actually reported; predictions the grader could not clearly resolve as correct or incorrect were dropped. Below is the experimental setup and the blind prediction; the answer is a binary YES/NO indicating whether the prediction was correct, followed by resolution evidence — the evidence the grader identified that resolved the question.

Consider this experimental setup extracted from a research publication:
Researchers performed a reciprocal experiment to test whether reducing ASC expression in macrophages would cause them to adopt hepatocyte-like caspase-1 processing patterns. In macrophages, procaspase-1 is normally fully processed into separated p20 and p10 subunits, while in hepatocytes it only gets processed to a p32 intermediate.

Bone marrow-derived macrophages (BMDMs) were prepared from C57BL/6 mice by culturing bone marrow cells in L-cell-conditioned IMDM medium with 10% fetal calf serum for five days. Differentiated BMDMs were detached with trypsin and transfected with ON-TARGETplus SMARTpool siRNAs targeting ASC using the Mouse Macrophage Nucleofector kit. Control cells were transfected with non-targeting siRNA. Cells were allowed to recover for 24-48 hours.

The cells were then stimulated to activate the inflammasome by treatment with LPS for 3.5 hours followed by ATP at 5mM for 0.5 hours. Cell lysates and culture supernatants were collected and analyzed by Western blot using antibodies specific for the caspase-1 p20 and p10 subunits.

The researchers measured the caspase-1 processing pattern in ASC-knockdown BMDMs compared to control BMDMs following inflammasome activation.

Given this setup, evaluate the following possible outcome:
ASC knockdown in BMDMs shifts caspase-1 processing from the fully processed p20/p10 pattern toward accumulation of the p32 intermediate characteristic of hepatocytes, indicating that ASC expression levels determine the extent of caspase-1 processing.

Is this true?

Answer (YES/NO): YES